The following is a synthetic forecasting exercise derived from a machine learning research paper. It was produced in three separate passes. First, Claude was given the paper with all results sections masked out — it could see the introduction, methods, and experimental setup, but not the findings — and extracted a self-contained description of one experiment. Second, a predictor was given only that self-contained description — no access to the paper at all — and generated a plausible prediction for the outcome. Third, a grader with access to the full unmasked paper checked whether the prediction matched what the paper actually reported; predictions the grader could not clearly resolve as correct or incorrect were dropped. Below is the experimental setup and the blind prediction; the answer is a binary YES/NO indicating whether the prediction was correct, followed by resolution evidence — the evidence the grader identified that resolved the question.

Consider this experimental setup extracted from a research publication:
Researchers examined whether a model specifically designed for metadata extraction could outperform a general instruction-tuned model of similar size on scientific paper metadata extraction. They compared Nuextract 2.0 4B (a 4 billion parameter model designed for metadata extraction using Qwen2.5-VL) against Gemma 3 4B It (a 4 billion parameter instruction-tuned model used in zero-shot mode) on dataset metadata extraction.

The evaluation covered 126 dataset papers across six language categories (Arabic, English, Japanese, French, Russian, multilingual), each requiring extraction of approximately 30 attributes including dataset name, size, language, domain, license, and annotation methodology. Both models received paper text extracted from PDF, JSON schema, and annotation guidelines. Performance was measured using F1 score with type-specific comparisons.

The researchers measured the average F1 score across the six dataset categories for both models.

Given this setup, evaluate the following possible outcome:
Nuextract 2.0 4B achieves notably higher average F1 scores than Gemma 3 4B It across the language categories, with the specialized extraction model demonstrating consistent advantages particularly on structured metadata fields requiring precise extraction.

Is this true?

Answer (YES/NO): NO